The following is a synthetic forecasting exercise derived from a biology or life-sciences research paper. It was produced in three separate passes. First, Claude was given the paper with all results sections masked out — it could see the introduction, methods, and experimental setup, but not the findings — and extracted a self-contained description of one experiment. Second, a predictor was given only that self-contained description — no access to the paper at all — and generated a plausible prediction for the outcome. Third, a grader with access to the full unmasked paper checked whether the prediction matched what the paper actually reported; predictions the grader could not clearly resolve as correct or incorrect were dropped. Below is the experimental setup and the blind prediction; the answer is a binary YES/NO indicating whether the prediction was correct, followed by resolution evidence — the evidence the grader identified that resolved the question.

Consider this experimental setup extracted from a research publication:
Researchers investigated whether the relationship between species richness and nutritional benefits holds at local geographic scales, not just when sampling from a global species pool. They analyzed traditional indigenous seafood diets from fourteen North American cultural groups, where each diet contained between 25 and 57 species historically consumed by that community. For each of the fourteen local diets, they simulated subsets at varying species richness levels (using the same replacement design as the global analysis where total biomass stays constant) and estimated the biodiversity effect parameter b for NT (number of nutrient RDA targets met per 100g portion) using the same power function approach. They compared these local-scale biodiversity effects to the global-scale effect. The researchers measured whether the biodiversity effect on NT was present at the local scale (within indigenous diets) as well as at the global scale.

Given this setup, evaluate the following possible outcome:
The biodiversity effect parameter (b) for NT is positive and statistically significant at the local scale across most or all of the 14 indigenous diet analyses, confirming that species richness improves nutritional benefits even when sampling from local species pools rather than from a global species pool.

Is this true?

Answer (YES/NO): YES